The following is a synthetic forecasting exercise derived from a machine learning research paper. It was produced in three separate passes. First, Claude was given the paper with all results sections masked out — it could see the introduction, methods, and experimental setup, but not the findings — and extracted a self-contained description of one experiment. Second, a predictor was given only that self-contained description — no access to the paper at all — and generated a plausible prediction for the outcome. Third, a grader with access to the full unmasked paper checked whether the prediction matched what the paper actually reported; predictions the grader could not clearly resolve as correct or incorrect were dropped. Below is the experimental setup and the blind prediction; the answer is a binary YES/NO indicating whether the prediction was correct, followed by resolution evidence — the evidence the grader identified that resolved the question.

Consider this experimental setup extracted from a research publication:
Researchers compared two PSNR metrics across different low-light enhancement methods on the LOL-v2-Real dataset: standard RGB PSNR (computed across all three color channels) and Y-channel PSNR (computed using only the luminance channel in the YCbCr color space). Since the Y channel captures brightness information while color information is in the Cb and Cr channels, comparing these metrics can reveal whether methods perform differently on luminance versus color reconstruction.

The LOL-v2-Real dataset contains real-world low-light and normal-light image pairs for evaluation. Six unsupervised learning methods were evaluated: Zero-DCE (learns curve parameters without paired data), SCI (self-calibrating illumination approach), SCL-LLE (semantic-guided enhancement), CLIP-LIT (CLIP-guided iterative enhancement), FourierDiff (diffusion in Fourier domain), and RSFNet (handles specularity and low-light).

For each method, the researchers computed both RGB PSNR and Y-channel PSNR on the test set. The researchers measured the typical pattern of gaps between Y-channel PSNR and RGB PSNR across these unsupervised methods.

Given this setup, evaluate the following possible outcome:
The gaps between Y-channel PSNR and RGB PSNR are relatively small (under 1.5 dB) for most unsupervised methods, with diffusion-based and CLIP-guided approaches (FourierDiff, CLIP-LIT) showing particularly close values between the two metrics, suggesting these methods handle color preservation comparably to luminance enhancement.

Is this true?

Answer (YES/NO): NO